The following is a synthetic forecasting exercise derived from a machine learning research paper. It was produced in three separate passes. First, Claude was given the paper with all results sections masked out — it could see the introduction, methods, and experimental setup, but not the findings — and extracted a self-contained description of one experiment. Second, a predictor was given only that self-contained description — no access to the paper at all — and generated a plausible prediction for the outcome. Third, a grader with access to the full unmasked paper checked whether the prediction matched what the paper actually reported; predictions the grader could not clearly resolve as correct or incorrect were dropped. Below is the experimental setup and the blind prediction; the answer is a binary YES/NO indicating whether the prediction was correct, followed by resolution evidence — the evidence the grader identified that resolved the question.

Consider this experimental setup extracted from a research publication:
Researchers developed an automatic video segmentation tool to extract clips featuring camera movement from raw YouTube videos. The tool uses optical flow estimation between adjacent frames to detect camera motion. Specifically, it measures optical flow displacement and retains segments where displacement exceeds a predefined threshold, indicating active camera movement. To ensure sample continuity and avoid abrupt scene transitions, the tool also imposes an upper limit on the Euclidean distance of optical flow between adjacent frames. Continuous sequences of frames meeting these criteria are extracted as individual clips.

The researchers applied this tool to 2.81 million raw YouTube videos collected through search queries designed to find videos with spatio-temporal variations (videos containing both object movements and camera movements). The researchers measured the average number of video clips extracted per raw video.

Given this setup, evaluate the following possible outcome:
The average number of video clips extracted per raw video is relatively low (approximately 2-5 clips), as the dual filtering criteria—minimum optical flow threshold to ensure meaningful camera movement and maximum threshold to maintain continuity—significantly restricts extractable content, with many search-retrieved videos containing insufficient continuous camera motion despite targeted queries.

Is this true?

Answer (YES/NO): NO